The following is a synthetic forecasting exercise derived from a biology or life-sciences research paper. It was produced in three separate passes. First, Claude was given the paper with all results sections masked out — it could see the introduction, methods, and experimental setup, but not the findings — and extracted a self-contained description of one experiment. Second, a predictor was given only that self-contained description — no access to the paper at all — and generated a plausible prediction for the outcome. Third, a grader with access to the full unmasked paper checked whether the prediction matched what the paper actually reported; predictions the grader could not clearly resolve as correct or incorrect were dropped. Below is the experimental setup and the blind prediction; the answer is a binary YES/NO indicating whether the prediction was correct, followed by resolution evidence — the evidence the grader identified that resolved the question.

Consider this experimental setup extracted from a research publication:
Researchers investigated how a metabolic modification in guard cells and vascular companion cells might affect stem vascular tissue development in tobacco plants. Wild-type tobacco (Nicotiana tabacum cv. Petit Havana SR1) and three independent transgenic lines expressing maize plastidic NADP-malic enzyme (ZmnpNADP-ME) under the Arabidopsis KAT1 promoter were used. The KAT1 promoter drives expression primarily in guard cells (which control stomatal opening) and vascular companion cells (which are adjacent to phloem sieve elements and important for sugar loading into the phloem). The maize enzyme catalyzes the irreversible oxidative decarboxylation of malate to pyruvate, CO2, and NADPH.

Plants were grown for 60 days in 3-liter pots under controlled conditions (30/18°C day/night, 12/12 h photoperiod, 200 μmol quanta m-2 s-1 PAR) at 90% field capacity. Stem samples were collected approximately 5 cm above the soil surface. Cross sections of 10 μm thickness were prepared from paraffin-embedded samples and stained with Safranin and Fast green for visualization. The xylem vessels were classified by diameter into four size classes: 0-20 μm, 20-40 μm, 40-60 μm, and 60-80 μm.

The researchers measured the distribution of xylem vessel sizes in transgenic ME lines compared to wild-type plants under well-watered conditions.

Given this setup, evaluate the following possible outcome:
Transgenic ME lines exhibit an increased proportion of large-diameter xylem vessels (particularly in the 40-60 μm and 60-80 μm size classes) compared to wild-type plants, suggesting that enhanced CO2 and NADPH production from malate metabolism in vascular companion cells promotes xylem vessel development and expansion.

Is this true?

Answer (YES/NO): NO